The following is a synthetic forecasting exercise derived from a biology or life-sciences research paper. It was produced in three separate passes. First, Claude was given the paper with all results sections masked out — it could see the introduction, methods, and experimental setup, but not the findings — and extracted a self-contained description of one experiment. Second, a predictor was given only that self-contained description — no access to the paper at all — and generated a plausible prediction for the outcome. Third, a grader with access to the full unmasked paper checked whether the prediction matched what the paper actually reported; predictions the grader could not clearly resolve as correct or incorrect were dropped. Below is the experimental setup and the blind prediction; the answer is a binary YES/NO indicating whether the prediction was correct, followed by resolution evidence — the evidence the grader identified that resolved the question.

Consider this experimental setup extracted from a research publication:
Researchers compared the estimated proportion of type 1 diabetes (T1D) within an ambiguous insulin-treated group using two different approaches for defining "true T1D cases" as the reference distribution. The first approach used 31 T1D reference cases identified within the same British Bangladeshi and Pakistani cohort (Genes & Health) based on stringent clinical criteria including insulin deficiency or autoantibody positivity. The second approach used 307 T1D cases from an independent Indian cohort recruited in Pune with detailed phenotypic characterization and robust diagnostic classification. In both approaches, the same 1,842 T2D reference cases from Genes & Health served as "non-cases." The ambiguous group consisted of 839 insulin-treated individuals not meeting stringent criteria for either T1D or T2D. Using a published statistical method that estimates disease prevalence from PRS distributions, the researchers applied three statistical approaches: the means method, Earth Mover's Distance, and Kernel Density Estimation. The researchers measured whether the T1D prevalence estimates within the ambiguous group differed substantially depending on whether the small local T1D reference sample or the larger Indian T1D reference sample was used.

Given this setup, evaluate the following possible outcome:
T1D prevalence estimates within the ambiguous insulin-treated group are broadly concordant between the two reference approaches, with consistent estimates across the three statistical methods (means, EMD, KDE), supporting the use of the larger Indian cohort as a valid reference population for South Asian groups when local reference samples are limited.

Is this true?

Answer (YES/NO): YES